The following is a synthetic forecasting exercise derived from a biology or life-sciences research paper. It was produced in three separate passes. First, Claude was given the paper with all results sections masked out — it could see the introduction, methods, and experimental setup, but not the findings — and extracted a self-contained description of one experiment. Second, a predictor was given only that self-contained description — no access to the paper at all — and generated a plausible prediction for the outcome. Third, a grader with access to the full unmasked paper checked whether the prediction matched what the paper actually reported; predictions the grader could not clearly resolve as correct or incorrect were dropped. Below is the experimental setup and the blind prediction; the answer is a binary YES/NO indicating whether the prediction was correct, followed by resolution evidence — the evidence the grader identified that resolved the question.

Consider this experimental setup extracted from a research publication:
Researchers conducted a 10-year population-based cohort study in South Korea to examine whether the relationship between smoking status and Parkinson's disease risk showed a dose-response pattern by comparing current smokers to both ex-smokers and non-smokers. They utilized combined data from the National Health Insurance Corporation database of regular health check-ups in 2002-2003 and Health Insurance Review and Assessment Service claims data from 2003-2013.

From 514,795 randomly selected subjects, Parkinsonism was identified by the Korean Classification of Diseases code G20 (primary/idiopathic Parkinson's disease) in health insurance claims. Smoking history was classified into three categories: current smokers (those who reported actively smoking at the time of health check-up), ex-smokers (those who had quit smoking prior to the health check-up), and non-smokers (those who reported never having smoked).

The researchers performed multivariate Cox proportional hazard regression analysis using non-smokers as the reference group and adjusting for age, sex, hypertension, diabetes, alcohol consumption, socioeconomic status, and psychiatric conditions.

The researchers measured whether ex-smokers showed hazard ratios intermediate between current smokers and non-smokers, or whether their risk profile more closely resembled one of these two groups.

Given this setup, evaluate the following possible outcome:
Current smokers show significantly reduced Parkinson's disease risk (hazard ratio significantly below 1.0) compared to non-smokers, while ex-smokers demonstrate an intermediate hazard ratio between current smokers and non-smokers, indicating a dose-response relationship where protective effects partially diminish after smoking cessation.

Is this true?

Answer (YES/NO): NO